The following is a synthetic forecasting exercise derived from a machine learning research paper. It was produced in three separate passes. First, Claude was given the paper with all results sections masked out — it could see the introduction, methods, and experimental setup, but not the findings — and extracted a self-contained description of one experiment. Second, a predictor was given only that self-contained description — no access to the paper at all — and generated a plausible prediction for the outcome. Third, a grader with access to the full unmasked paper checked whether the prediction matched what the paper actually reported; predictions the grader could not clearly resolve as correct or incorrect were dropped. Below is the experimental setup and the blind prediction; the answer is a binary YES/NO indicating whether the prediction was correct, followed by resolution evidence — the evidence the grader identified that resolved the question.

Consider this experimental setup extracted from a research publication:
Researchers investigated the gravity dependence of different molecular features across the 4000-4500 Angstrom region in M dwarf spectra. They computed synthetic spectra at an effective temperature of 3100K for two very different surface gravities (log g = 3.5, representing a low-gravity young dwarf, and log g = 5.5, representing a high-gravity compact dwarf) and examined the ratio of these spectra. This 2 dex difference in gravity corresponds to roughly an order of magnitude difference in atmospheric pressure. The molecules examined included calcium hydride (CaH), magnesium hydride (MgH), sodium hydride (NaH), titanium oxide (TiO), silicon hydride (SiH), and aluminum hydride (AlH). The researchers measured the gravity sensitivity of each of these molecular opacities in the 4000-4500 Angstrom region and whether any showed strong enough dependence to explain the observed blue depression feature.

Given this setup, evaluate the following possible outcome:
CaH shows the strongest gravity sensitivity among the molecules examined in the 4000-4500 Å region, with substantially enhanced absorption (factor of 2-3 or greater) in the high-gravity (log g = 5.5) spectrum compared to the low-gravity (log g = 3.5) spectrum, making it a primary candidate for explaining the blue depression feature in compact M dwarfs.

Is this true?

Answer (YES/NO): NO